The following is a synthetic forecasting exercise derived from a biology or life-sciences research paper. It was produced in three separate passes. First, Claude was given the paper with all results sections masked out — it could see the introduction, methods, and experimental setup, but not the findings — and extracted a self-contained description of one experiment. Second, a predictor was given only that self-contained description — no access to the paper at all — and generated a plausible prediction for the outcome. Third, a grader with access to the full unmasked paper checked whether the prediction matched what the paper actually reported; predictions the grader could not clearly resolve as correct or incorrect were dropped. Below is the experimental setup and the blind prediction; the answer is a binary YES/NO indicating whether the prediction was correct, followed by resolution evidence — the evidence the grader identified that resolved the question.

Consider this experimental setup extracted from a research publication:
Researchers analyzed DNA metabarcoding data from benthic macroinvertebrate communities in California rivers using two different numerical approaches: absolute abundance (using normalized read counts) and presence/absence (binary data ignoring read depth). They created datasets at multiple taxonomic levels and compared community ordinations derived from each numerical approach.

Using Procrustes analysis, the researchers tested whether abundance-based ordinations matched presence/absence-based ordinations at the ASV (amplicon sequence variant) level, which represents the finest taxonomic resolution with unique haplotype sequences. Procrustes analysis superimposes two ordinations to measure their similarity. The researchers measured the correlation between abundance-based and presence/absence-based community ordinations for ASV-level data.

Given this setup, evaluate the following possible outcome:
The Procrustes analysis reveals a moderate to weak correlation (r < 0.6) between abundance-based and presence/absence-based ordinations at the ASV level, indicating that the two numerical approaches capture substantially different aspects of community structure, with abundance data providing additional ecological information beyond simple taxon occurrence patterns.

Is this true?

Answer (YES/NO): NO